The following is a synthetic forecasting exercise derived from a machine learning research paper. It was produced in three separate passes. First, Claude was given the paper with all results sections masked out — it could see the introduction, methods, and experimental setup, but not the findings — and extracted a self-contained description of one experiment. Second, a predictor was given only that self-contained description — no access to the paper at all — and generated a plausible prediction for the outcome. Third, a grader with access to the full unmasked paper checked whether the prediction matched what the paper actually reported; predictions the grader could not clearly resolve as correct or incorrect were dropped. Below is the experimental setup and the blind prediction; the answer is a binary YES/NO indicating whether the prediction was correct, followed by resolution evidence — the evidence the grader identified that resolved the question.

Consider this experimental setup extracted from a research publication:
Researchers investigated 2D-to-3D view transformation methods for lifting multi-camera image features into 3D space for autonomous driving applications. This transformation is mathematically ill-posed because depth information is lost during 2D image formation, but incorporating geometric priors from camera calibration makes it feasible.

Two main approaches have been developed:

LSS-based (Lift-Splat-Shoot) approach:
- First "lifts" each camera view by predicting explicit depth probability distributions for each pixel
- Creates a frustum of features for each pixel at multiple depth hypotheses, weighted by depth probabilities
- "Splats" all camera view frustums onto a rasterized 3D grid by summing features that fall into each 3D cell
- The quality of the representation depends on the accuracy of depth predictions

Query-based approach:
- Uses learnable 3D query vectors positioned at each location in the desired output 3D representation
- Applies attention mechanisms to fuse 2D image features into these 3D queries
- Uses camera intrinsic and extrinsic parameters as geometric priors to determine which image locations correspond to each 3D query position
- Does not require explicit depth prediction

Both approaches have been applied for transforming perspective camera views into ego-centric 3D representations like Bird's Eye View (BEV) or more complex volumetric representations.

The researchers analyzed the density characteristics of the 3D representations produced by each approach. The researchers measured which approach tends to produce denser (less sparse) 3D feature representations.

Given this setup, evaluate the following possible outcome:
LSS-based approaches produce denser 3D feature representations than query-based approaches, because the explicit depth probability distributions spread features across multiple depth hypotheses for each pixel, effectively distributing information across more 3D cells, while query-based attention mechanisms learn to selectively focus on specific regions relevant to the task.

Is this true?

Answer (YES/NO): NO